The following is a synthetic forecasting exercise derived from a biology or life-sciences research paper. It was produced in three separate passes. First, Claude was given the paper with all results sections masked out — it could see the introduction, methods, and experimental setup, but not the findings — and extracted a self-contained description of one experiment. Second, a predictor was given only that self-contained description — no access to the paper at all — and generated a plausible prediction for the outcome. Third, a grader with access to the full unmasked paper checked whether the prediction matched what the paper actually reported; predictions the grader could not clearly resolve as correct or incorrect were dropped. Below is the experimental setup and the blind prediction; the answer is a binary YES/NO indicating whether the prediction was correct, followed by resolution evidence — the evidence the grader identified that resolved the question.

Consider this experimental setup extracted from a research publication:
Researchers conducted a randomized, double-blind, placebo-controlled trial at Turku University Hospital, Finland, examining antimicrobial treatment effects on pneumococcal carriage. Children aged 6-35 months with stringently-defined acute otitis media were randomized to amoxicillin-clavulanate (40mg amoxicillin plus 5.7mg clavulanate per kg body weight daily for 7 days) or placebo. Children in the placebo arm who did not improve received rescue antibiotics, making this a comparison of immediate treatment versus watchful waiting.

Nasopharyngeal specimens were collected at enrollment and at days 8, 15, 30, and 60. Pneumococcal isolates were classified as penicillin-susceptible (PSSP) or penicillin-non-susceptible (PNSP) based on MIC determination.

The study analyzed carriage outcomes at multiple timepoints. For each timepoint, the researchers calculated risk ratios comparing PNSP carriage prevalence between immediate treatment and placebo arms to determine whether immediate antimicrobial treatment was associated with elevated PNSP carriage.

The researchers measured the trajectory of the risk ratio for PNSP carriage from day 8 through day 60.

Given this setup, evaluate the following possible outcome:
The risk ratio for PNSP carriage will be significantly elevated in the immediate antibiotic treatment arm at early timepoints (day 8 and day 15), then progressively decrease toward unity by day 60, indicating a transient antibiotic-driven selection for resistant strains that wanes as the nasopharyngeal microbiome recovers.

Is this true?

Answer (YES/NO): NO